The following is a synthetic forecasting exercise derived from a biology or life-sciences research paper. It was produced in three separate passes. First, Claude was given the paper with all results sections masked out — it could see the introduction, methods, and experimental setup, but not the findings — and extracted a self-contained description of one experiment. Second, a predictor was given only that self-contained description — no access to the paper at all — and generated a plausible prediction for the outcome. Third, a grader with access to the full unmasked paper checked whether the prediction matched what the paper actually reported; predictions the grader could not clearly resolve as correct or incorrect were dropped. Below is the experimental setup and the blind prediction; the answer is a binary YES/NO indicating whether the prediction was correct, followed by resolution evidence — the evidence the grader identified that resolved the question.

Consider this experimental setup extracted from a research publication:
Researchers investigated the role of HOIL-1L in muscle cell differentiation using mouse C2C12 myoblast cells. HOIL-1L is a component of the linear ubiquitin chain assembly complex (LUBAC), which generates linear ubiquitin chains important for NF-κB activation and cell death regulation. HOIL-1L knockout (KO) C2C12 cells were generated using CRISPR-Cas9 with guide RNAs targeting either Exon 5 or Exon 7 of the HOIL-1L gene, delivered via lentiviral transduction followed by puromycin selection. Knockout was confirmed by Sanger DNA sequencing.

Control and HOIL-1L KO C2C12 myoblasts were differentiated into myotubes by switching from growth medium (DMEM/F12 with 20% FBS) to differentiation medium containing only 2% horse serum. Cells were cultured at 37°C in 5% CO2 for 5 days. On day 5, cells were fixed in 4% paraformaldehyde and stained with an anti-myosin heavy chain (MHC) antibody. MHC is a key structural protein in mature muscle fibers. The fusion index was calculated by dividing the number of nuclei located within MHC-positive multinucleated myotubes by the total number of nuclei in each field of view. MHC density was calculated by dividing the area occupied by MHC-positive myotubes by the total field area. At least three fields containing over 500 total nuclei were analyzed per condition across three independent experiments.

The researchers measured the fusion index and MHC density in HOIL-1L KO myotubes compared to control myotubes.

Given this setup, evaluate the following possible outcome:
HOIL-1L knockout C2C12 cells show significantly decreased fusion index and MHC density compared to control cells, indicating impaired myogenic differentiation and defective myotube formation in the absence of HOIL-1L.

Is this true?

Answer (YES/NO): YES